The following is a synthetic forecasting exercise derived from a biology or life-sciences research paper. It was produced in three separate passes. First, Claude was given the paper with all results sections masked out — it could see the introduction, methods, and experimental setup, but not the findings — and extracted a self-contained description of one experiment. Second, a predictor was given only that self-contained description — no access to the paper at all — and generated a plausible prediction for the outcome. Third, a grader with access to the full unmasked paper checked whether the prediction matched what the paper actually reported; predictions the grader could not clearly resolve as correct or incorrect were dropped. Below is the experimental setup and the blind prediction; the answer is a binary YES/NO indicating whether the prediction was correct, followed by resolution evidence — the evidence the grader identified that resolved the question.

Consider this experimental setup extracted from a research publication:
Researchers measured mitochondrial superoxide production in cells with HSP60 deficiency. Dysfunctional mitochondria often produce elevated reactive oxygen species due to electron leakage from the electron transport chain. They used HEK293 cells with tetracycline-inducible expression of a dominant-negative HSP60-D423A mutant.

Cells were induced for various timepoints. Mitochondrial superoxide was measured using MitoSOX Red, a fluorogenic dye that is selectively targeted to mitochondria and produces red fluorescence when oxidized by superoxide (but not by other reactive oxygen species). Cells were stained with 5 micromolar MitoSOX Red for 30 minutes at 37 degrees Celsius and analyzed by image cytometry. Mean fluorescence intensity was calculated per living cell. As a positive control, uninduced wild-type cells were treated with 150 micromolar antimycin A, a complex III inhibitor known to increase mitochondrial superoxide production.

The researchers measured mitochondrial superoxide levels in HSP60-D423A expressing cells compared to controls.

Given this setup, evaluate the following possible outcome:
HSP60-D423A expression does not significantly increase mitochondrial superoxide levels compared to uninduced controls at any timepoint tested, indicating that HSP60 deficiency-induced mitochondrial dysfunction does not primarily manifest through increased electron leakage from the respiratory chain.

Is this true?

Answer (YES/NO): NO